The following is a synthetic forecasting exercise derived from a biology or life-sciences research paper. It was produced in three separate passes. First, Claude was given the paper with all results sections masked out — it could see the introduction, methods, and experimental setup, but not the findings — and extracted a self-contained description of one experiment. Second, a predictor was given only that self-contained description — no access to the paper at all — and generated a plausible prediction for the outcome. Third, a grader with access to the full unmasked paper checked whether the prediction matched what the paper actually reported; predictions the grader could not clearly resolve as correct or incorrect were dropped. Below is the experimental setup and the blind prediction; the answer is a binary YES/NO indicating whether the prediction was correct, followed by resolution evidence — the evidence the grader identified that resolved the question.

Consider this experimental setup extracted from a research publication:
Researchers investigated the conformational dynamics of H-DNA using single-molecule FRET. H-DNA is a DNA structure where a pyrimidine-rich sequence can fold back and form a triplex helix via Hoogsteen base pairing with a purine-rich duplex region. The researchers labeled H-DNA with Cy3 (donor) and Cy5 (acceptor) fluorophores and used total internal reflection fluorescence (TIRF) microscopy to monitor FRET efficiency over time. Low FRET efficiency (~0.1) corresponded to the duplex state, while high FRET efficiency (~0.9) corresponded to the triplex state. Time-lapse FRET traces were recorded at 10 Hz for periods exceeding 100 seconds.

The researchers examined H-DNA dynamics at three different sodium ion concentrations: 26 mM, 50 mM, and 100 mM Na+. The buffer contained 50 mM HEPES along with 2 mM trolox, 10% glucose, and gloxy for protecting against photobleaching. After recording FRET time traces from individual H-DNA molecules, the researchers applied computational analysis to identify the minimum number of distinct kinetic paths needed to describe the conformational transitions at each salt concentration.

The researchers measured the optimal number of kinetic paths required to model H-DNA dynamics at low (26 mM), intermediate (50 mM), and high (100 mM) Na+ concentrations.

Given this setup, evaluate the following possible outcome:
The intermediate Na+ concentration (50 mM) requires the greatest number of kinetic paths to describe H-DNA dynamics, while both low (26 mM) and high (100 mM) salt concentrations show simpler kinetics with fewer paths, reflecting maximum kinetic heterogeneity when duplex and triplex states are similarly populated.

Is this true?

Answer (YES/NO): NO